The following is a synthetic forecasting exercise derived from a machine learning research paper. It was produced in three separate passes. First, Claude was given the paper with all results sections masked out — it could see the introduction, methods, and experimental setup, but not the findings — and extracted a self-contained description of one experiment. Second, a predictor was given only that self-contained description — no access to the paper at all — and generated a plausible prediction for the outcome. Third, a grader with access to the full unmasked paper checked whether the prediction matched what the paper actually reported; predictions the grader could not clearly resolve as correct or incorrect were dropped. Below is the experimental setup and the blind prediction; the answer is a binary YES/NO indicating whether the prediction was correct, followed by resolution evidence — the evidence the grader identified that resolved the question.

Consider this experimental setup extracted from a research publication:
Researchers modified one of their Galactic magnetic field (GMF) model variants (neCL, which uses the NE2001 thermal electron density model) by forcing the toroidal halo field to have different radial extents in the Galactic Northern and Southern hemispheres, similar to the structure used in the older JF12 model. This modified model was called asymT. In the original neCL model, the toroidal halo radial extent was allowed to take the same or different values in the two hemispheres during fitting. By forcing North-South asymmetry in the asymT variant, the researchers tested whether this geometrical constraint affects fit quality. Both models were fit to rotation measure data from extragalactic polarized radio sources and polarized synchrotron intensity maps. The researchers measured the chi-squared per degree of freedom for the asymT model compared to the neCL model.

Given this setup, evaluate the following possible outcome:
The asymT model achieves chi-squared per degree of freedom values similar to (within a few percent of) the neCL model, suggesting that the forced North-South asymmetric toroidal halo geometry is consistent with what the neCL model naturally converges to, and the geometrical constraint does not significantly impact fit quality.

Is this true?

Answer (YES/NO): NO